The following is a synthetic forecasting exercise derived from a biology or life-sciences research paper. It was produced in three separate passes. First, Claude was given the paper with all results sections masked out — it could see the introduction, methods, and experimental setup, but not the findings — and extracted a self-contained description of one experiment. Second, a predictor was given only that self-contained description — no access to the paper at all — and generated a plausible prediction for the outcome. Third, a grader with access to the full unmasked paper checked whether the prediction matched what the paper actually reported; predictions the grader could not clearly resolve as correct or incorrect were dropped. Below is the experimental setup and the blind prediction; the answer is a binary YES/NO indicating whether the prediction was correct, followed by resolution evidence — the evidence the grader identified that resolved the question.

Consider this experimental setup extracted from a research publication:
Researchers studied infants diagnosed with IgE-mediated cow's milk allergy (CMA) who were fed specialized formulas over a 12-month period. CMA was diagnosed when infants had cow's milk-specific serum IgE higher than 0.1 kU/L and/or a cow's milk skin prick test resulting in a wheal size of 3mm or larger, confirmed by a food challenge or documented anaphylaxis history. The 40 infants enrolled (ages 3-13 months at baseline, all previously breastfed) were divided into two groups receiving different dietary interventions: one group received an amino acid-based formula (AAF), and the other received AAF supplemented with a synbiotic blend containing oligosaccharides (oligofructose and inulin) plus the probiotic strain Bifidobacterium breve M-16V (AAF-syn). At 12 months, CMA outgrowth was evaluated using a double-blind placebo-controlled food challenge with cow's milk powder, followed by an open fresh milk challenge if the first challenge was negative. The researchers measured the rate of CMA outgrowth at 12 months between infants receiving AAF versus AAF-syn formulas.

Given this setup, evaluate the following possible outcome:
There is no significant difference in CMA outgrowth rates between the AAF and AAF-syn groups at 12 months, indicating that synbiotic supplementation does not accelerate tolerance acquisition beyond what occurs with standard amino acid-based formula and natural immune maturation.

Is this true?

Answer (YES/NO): YES